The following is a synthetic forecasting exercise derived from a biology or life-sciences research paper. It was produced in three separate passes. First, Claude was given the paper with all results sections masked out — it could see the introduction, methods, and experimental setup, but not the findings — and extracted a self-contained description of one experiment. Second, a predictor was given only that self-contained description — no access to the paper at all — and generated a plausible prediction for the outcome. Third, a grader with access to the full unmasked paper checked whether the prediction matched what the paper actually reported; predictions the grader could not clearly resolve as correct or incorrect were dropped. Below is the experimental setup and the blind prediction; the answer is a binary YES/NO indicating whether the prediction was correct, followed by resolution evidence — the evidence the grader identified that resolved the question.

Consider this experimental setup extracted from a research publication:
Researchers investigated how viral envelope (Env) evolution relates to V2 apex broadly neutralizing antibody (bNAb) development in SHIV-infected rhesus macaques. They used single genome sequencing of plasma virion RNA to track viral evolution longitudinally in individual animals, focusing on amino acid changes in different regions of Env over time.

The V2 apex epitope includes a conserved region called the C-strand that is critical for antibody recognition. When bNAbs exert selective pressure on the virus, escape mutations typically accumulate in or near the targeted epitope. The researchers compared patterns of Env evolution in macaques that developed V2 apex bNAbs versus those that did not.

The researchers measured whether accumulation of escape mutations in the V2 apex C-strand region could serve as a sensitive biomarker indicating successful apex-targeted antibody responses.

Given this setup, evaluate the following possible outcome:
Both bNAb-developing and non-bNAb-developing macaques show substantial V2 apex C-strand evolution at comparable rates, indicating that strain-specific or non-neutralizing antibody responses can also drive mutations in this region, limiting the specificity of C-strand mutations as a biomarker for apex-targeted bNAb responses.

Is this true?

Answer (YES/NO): NO